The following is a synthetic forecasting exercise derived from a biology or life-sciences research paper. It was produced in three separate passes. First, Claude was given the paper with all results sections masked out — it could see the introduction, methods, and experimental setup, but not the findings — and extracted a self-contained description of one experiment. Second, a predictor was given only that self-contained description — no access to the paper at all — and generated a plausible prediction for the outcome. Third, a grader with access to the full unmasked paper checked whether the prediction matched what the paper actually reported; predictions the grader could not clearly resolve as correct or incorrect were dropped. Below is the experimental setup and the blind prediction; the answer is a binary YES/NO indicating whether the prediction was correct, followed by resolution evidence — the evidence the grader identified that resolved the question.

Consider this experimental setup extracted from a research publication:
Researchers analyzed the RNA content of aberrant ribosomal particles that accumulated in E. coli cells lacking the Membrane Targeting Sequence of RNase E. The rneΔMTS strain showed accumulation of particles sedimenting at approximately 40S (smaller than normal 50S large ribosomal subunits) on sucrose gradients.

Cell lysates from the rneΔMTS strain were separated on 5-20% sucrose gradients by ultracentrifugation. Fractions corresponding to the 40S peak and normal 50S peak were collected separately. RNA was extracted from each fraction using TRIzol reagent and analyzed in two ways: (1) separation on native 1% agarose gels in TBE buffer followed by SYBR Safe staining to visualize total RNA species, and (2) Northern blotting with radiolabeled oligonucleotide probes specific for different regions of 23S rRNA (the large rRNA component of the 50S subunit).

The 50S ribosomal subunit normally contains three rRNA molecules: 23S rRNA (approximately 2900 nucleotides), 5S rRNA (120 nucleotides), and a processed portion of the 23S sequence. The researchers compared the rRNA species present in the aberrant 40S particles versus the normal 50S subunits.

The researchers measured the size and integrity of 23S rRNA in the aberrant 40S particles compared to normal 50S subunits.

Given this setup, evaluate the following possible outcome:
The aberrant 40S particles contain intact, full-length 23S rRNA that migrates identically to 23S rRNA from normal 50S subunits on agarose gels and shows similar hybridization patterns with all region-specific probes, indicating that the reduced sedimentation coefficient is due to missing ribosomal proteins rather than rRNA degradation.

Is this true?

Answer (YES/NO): NO